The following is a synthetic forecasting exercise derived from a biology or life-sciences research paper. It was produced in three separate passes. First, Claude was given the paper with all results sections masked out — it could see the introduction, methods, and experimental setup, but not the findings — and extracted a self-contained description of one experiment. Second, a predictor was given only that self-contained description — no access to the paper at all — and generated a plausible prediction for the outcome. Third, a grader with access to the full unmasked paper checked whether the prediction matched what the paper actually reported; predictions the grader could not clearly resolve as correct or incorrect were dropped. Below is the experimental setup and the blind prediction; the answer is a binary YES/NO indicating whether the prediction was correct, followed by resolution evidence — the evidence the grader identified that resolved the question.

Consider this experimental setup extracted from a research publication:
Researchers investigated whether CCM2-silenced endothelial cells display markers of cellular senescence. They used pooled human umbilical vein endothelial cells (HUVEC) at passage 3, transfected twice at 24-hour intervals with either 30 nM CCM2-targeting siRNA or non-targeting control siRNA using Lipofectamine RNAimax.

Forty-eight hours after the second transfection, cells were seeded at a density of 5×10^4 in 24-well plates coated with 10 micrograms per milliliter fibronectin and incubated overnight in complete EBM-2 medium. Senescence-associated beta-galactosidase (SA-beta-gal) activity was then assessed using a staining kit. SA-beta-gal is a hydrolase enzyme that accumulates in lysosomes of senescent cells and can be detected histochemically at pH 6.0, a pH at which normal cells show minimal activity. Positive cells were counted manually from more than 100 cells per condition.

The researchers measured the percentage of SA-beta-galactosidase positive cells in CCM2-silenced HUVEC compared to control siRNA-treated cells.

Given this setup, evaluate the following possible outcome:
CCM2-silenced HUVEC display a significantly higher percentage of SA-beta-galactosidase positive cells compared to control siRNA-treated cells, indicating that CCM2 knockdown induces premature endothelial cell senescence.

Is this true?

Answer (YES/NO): YES